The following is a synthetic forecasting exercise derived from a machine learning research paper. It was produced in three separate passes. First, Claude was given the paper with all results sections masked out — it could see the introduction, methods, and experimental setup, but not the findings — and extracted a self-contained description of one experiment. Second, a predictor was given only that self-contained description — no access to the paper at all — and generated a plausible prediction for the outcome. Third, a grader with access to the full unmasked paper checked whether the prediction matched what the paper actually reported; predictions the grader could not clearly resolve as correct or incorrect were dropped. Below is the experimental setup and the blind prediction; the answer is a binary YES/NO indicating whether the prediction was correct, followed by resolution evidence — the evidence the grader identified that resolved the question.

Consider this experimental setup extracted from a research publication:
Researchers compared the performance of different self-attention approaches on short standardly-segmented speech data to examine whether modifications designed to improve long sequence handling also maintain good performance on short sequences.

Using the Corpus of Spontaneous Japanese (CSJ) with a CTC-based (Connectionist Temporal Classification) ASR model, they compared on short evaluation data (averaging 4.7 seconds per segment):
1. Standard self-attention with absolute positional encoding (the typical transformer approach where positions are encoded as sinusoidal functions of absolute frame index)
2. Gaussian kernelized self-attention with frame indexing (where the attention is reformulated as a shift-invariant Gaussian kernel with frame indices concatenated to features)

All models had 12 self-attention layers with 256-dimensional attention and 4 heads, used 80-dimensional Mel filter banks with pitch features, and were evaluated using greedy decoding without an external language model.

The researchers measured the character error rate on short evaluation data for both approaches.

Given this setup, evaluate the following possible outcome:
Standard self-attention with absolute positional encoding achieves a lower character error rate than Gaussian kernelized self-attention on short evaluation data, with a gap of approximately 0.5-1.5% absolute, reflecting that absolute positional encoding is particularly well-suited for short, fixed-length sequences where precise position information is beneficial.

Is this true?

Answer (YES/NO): NO